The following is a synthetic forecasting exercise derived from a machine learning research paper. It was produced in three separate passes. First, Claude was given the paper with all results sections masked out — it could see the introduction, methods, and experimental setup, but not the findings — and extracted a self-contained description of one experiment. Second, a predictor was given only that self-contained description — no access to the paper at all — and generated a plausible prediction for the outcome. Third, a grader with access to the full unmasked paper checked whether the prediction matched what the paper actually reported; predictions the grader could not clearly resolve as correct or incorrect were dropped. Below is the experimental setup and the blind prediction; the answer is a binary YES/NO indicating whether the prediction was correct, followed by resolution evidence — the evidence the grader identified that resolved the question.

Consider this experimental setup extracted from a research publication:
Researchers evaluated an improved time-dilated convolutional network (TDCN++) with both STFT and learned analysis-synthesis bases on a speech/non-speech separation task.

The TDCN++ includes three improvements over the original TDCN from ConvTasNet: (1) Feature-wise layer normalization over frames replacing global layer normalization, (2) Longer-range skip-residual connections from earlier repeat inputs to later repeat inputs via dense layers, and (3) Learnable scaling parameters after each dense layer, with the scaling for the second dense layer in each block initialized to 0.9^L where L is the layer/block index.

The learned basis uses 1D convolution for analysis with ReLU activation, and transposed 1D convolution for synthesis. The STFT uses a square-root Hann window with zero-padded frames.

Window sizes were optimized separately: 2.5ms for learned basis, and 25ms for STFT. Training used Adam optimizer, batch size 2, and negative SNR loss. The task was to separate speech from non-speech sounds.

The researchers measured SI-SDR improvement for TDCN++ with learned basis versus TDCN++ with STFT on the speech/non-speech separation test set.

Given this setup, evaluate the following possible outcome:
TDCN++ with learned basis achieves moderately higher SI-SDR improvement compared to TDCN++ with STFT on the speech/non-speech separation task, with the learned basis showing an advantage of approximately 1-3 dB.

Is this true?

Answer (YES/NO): YES